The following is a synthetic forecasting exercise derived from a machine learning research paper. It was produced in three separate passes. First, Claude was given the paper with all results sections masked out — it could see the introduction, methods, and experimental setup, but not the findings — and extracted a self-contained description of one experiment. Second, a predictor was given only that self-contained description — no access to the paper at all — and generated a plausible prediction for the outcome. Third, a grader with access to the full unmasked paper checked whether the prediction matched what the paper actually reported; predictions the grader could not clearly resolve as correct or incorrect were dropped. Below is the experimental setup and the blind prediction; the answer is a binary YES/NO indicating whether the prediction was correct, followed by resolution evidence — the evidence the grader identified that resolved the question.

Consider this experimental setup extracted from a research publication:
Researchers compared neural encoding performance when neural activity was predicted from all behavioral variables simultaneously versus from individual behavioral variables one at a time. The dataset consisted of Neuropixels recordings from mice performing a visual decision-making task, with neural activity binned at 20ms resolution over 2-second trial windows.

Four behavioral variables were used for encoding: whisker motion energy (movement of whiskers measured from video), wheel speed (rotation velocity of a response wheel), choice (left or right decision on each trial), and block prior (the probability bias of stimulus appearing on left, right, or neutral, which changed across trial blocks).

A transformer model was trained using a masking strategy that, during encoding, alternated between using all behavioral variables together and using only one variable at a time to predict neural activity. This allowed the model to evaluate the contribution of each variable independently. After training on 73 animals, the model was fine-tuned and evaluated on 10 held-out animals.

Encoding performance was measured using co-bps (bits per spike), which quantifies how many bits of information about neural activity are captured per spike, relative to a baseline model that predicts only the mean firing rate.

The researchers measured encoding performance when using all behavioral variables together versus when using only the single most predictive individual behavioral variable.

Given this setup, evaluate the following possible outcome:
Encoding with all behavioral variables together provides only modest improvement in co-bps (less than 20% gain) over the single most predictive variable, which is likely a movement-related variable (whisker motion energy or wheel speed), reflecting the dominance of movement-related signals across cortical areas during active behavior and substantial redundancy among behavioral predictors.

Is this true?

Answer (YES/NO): NO